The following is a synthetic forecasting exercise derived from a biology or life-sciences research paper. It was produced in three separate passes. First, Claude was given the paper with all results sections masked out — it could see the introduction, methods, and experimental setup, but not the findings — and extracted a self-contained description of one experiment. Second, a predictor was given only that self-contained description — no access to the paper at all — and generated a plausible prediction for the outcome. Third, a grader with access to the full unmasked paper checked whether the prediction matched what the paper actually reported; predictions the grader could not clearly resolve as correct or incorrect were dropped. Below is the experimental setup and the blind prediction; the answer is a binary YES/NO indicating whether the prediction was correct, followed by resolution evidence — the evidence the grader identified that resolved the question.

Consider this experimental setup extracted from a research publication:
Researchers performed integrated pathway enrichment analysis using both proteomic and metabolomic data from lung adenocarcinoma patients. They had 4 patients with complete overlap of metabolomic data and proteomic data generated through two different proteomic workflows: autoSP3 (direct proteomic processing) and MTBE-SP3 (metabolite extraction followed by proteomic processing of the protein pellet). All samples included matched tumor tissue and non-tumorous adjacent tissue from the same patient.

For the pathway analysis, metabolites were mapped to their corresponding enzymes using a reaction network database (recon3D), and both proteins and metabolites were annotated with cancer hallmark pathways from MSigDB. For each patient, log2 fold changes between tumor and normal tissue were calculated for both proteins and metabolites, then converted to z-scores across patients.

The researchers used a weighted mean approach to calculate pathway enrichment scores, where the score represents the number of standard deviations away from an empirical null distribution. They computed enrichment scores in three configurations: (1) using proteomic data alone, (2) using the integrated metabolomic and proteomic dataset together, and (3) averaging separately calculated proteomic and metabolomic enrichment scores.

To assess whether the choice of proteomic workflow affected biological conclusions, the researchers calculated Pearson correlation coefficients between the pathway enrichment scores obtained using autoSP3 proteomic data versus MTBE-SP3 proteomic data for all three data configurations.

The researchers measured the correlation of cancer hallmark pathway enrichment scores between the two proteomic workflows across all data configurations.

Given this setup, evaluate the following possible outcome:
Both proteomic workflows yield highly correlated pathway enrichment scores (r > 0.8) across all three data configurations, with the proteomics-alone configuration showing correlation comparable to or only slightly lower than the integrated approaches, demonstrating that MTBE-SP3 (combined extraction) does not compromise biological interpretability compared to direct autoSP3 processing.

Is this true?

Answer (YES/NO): YES